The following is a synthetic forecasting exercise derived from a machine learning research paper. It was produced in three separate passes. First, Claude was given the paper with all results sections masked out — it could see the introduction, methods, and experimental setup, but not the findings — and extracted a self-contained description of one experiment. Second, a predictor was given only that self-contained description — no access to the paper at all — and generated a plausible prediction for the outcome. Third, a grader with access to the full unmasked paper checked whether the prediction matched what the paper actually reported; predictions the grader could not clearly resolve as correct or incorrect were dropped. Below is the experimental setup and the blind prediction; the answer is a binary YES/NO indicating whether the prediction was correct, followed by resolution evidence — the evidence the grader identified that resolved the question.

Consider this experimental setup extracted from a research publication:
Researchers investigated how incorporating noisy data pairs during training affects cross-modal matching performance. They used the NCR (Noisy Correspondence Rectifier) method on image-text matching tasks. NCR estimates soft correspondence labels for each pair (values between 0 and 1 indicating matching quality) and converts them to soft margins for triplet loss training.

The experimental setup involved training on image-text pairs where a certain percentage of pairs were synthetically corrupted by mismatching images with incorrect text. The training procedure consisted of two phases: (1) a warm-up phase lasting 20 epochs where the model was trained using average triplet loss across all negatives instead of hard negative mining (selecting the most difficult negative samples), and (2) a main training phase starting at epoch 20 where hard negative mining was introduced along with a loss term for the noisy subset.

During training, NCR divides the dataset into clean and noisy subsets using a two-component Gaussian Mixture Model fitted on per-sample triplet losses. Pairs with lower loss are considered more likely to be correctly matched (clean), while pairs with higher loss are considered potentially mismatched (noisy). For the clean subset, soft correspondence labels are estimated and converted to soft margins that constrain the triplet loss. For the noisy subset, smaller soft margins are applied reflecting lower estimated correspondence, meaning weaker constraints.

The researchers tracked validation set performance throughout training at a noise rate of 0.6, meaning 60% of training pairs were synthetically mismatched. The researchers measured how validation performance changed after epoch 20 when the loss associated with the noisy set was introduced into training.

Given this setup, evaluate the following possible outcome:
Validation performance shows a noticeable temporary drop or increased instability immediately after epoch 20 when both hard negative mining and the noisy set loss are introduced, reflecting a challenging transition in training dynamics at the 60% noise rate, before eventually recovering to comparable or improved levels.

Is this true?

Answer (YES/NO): NO